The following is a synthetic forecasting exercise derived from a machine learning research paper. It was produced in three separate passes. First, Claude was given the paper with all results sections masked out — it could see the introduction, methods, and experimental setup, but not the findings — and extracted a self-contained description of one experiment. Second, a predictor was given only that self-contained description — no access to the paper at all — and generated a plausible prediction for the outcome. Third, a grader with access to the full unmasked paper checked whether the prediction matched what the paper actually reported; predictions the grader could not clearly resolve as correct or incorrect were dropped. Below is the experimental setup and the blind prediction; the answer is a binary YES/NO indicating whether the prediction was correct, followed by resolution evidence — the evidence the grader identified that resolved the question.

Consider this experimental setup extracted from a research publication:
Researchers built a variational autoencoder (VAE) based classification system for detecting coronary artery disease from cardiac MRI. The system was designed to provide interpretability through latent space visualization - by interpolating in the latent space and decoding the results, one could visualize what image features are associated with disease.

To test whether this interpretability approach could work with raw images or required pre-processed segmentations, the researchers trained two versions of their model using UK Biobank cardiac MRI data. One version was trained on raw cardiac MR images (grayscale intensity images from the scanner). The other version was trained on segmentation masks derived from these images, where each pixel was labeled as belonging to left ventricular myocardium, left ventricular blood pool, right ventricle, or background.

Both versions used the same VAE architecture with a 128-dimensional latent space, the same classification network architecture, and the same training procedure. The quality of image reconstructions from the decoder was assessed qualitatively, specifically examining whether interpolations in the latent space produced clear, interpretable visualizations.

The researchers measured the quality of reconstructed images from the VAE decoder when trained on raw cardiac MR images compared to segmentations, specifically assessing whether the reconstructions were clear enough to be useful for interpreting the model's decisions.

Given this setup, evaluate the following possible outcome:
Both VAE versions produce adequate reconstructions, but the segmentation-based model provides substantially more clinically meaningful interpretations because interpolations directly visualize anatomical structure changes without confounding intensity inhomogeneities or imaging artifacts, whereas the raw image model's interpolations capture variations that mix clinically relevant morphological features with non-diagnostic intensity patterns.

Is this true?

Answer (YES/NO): NO